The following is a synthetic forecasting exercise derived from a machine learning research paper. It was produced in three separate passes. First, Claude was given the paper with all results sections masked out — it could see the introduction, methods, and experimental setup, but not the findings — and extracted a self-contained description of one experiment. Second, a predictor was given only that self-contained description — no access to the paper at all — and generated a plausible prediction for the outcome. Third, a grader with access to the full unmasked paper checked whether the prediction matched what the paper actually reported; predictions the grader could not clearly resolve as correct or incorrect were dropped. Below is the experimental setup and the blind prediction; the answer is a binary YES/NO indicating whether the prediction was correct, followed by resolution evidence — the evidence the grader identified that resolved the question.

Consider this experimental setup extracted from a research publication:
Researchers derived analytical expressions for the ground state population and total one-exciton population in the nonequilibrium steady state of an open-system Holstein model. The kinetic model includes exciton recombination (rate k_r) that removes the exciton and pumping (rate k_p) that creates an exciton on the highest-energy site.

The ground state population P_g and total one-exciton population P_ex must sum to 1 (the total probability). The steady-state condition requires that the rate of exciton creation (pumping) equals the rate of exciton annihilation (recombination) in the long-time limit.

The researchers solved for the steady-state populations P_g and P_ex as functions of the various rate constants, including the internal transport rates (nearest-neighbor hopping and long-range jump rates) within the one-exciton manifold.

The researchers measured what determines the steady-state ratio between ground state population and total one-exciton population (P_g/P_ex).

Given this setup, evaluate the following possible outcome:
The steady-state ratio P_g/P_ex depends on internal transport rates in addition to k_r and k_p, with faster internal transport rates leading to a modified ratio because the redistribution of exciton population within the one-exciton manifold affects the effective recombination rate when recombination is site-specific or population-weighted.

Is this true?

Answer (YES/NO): NO